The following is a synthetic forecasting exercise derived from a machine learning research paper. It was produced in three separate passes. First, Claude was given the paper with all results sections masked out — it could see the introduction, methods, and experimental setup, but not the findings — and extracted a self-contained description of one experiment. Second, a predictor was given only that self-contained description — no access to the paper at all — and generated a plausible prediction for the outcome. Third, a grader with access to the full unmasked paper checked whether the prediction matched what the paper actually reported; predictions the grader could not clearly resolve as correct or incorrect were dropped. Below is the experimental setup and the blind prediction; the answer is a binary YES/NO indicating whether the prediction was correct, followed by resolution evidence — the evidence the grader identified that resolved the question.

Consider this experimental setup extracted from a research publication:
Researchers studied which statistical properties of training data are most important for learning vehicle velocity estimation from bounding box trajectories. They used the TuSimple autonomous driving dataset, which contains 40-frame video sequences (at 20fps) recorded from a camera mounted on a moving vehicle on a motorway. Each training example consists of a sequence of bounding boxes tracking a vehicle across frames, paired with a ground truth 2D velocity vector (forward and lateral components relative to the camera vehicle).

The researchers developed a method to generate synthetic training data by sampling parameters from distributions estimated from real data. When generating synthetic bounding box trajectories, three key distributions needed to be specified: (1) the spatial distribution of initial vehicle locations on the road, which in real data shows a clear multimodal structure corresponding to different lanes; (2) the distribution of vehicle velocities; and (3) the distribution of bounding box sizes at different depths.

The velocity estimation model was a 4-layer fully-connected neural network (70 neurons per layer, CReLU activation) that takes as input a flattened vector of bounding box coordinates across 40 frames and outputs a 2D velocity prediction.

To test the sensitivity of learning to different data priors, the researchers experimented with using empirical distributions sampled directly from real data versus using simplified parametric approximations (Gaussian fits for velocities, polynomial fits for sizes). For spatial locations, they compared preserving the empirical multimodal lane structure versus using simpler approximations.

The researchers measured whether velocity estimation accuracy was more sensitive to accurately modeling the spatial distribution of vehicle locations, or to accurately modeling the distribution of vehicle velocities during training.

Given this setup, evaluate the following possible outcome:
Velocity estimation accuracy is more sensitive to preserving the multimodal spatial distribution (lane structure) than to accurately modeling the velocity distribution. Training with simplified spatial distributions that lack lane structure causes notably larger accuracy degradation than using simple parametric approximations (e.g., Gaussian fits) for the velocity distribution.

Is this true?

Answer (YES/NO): YES